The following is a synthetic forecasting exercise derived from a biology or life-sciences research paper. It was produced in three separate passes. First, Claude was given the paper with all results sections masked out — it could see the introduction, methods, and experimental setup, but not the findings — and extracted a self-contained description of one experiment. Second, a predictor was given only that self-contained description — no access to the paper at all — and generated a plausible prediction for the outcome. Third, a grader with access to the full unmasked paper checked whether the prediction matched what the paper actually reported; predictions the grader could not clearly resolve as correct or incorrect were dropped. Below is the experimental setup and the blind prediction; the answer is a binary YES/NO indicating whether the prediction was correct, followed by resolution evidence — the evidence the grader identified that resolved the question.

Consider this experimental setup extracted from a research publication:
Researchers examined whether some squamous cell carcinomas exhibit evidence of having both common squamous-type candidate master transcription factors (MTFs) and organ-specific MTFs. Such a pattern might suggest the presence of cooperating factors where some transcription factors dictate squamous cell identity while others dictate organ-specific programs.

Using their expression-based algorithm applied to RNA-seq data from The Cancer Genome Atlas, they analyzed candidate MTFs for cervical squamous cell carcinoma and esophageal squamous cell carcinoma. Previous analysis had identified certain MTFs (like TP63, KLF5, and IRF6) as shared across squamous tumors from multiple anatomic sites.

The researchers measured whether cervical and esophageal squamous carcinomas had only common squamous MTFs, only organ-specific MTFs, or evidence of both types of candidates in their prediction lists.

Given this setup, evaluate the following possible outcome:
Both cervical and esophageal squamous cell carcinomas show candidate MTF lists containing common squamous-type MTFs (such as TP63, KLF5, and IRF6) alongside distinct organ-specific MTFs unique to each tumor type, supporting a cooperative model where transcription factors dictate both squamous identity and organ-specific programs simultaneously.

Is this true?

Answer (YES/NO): YES